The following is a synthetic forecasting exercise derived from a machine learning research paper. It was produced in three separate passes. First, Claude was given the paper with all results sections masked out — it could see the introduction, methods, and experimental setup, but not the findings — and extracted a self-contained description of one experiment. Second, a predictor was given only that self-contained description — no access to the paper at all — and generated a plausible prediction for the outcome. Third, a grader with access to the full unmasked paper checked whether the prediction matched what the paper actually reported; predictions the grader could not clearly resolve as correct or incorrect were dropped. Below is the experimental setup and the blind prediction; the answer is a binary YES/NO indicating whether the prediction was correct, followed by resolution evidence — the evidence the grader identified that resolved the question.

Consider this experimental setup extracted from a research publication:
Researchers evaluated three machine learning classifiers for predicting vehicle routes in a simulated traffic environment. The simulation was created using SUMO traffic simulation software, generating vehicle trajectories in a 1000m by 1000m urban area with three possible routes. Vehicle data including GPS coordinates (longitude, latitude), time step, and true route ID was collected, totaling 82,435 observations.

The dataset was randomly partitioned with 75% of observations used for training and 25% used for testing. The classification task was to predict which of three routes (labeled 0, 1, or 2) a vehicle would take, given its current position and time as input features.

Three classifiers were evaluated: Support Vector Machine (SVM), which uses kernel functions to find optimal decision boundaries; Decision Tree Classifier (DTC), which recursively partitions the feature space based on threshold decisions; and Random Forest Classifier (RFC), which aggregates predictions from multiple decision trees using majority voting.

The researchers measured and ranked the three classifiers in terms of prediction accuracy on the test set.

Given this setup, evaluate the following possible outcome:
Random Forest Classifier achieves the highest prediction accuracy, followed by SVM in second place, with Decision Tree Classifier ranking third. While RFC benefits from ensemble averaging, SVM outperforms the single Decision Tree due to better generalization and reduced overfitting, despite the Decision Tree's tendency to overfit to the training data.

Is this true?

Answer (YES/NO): NO